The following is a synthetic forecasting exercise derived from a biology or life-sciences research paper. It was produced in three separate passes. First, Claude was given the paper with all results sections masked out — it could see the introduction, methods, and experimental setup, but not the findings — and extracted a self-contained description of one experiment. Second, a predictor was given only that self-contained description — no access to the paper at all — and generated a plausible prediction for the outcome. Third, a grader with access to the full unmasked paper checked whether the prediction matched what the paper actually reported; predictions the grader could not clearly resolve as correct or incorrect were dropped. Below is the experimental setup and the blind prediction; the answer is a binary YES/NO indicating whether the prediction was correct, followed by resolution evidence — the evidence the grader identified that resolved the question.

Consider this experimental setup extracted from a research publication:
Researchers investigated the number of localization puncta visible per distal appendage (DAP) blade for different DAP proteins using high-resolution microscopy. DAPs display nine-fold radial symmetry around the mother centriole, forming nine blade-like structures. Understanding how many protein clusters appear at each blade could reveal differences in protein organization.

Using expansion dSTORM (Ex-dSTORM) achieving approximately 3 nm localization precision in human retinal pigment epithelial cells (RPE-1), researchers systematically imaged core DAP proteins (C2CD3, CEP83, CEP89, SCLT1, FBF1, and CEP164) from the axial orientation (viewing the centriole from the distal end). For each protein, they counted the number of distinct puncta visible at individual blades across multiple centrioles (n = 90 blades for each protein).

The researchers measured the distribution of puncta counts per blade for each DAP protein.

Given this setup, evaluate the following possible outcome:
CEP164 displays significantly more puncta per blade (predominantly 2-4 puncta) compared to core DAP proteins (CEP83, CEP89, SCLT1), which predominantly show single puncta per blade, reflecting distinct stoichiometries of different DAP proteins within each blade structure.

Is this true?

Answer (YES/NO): NO